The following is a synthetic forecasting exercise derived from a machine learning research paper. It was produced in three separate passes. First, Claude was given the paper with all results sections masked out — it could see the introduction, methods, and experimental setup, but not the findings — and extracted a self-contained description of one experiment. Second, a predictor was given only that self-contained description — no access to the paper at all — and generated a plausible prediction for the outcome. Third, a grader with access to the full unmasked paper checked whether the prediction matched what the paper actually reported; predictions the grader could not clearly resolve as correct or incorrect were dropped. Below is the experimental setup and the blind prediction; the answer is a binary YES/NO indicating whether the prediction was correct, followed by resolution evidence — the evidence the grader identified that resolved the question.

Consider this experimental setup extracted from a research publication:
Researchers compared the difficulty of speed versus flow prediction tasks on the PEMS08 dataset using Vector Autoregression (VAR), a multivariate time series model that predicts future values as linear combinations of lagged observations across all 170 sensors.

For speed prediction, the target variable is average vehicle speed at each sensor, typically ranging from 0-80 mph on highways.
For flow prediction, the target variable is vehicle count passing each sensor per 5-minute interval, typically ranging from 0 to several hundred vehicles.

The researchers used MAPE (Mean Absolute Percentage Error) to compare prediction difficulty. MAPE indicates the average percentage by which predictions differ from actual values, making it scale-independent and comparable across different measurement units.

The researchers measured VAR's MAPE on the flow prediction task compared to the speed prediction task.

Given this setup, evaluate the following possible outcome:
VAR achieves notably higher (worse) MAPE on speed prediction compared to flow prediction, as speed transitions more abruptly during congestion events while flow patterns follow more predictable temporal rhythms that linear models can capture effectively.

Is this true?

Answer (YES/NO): NO